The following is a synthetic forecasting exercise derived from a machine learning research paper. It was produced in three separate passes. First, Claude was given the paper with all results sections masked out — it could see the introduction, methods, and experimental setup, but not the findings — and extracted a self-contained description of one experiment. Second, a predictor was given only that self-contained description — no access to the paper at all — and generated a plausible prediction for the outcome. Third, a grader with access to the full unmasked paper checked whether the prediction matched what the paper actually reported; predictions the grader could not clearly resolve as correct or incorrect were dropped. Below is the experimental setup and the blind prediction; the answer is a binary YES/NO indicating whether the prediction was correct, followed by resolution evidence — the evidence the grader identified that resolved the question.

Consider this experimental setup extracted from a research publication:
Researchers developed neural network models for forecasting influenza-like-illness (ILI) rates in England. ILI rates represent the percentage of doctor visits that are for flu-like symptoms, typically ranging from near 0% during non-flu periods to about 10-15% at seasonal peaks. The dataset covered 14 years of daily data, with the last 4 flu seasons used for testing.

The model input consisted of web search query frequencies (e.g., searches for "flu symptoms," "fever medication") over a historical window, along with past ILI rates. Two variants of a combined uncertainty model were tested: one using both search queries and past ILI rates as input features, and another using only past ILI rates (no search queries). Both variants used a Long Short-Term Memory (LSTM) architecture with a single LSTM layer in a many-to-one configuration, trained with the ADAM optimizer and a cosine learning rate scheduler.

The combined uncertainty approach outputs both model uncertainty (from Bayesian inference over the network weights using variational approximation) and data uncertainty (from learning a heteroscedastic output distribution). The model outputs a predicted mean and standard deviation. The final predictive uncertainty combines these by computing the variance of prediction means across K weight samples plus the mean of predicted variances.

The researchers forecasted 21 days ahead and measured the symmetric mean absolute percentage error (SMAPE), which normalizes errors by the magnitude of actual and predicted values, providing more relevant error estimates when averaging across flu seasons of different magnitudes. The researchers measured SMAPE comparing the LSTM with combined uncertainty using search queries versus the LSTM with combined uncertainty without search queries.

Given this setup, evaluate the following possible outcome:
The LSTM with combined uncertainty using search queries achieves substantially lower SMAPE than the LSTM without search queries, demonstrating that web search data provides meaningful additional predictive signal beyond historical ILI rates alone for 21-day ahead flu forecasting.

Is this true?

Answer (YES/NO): YES